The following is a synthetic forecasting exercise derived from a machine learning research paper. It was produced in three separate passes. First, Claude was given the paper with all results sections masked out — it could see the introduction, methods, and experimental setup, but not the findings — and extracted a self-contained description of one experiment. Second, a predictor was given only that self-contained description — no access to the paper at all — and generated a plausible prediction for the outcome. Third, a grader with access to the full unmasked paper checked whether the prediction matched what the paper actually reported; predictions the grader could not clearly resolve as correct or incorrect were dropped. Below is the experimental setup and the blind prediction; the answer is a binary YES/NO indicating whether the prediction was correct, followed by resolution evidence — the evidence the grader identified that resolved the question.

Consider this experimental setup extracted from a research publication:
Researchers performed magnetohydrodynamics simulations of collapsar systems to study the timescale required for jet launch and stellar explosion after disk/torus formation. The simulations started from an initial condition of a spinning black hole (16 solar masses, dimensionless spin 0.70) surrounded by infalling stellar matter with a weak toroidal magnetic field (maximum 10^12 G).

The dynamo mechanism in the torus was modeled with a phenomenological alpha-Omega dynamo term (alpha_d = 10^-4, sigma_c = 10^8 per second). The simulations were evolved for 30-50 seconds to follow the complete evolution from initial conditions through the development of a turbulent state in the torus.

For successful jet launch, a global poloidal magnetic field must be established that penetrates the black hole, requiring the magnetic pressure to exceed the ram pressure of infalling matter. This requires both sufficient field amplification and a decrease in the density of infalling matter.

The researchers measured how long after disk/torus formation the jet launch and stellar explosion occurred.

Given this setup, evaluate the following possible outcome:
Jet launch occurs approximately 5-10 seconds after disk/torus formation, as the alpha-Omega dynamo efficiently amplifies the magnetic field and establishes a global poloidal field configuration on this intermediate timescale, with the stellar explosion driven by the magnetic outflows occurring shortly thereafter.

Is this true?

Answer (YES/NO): NO